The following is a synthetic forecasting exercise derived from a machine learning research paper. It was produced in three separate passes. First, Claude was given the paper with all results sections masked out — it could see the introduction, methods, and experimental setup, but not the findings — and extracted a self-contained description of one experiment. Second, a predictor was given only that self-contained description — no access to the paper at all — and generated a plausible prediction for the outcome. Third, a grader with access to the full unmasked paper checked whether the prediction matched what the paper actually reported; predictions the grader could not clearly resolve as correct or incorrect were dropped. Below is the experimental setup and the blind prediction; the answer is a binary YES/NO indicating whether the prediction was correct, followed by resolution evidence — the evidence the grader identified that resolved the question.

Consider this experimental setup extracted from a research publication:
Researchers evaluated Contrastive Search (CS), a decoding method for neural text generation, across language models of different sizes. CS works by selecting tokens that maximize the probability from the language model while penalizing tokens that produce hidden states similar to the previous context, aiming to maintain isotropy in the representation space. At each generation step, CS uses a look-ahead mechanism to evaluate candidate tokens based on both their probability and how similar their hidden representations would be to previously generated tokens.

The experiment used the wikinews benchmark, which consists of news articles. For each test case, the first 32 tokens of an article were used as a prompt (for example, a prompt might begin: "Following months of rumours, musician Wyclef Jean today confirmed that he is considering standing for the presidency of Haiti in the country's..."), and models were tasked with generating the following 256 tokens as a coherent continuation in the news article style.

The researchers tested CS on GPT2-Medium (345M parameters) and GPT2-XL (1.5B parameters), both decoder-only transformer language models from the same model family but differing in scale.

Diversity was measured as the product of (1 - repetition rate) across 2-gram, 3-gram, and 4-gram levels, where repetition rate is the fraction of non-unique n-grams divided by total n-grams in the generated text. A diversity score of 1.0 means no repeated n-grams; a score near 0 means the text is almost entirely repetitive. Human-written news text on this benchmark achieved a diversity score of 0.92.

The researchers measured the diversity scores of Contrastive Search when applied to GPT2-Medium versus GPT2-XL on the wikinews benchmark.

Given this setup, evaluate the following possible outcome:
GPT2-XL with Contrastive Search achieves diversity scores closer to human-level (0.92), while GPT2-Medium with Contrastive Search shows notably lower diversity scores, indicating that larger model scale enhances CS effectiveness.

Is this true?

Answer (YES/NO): YES